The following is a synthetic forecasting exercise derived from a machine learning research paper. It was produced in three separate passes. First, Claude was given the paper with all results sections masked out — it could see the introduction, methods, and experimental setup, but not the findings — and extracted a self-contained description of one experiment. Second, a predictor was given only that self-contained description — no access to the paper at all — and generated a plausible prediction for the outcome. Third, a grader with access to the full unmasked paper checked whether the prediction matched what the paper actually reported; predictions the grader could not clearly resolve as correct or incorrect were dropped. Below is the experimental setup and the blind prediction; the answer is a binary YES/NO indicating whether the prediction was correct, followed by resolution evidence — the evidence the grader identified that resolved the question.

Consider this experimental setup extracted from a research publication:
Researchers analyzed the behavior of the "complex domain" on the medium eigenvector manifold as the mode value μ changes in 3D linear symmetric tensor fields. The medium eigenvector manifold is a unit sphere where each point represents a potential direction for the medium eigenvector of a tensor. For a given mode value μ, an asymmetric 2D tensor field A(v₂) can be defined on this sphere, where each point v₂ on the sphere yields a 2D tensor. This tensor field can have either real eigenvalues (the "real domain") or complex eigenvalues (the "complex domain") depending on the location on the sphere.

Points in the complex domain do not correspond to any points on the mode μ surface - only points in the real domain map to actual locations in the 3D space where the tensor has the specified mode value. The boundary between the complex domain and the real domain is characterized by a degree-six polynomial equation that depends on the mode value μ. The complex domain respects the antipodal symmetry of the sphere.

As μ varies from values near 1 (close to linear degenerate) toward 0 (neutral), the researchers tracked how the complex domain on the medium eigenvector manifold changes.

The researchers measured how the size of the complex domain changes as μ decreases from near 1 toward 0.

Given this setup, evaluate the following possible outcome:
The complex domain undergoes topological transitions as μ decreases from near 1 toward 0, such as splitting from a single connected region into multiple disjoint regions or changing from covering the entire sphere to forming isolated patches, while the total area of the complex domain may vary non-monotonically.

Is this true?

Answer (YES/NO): NO